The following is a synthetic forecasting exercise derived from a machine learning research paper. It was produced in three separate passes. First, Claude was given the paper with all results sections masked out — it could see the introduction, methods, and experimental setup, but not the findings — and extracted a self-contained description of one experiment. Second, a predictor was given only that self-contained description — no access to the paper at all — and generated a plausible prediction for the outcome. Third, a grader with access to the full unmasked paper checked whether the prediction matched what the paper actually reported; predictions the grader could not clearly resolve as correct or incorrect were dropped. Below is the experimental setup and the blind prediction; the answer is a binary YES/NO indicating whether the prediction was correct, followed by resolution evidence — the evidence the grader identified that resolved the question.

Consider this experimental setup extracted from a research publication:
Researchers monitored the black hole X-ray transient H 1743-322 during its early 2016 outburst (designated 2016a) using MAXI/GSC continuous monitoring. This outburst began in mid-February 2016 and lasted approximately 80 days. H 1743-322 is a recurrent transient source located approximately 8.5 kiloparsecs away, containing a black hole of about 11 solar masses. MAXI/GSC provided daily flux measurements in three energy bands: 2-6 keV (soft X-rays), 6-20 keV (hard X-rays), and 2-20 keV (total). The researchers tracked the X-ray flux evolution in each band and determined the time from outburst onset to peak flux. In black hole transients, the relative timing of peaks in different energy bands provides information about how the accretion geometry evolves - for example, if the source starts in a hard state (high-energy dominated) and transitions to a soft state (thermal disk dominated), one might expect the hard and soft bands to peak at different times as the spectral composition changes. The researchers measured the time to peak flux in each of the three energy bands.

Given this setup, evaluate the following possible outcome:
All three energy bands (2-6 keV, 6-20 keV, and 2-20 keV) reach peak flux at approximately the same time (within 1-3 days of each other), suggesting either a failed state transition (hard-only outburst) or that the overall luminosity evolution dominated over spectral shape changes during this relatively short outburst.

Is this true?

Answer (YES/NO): YES